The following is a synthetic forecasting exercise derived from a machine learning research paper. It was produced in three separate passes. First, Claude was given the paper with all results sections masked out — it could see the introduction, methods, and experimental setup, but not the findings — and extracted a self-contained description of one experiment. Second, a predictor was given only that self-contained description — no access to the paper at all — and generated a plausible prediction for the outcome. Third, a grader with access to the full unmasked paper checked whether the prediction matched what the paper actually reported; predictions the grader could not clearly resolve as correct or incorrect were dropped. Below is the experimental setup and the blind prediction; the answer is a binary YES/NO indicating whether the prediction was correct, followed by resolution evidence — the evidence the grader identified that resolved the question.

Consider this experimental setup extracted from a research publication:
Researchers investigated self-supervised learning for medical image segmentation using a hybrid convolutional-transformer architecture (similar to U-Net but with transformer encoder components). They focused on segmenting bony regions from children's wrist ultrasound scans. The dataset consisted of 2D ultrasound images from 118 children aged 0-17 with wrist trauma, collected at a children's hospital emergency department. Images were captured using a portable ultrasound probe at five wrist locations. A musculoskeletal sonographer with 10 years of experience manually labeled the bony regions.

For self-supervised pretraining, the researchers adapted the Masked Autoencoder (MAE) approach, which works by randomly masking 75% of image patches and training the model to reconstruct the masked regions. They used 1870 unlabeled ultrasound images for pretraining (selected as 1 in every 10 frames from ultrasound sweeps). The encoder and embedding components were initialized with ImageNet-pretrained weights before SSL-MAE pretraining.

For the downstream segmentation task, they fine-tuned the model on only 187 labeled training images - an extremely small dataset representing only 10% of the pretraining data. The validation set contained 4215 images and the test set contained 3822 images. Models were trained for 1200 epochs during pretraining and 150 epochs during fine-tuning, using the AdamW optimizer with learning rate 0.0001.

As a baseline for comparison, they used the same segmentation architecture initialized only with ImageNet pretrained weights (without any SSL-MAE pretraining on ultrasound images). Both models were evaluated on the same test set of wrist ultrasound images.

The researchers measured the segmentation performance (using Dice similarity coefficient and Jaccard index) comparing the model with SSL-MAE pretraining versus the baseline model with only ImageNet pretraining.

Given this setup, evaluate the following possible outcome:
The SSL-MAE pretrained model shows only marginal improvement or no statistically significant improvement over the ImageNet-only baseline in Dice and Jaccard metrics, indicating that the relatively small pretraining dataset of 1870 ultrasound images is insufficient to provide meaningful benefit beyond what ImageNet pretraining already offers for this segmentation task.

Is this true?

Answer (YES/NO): NO